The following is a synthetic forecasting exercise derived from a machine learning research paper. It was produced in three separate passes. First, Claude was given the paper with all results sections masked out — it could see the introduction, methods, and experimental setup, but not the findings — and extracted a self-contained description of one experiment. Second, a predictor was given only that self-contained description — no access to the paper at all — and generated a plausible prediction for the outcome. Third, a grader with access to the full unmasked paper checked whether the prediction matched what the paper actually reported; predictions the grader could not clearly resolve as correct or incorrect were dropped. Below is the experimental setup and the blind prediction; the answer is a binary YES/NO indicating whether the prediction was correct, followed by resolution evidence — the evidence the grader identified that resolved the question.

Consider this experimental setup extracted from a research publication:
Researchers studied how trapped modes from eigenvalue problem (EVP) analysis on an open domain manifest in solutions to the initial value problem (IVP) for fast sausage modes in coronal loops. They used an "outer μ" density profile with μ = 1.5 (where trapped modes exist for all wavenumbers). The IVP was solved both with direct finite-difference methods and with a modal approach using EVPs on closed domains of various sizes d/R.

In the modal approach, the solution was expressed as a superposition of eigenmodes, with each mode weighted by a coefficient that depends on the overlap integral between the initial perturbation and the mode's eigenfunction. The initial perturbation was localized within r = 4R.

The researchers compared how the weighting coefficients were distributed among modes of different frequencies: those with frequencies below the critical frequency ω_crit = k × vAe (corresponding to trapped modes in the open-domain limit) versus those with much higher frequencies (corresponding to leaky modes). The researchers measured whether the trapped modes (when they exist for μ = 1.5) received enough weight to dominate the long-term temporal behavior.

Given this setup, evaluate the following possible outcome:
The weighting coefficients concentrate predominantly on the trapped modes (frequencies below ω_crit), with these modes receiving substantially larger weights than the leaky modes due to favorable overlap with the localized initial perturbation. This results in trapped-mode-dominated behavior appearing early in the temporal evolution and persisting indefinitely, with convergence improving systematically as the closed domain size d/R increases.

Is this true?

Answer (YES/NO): NO